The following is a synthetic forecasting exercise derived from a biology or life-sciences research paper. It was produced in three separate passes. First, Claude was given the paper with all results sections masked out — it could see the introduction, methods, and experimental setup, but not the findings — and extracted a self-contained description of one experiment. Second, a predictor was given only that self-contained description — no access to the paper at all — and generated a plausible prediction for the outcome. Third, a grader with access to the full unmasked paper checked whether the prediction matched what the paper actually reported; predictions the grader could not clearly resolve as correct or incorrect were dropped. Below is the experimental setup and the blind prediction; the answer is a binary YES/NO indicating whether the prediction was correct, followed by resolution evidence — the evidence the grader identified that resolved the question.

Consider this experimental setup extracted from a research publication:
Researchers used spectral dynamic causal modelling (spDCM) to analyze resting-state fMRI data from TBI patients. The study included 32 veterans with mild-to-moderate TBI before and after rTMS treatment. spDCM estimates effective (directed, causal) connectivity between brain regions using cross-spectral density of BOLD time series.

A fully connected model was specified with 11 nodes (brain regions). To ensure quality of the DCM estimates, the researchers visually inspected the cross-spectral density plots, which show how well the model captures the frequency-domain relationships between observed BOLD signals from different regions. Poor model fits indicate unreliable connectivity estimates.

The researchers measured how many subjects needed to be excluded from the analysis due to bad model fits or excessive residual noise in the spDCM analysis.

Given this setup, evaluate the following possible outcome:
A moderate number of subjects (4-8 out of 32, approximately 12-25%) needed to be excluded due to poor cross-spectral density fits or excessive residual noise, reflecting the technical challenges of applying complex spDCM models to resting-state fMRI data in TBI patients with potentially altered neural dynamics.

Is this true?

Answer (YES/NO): YES